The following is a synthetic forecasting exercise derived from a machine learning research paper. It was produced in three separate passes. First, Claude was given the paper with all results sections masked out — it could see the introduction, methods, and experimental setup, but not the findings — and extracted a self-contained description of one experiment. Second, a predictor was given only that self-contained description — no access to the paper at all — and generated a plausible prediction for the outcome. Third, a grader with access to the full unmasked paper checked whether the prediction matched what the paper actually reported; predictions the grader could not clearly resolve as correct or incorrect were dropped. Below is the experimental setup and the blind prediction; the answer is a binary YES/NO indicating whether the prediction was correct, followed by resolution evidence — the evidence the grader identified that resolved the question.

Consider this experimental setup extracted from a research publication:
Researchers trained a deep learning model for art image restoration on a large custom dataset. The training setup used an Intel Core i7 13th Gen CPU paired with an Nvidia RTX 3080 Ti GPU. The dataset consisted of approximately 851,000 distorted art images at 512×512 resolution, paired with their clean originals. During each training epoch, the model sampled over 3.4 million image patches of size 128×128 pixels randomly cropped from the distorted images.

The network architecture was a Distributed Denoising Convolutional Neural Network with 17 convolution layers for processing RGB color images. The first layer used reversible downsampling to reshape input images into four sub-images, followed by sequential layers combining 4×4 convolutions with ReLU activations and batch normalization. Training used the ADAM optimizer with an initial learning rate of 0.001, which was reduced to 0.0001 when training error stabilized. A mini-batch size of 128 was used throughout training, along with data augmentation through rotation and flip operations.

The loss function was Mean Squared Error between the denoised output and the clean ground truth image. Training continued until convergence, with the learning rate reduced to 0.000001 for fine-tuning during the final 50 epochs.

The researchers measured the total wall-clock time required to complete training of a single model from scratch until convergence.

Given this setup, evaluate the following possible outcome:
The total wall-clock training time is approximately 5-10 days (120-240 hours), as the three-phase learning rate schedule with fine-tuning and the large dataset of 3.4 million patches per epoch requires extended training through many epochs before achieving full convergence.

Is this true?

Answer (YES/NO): NO